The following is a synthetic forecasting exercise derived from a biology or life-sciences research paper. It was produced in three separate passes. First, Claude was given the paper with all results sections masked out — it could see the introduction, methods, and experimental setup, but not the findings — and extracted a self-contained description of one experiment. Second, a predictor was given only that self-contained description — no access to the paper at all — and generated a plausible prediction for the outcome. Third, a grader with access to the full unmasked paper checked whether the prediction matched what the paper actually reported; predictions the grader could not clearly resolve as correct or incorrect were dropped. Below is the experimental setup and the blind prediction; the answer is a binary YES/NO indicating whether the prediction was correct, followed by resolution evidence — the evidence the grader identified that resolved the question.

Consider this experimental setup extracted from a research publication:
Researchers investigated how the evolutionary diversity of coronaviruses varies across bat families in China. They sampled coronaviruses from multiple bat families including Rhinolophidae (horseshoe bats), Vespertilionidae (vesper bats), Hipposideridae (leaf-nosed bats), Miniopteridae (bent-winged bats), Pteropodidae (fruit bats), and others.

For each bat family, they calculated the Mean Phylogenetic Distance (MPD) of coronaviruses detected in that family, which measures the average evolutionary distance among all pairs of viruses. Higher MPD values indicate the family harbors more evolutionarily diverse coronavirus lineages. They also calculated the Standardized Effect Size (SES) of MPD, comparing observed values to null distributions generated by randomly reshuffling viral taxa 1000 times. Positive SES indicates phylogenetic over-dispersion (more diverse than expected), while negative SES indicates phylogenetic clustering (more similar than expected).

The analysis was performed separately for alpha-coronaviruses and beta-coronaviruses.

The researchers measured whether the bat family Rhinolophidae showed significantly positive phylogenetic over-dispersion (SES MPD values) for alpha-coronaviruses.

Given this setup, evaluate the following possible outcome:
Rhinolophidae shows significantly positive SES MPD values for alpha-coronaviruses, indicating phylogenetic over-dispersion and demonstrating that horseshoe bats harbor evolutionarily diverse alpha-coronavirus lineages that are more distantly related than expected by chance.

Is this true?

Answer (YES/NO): NO